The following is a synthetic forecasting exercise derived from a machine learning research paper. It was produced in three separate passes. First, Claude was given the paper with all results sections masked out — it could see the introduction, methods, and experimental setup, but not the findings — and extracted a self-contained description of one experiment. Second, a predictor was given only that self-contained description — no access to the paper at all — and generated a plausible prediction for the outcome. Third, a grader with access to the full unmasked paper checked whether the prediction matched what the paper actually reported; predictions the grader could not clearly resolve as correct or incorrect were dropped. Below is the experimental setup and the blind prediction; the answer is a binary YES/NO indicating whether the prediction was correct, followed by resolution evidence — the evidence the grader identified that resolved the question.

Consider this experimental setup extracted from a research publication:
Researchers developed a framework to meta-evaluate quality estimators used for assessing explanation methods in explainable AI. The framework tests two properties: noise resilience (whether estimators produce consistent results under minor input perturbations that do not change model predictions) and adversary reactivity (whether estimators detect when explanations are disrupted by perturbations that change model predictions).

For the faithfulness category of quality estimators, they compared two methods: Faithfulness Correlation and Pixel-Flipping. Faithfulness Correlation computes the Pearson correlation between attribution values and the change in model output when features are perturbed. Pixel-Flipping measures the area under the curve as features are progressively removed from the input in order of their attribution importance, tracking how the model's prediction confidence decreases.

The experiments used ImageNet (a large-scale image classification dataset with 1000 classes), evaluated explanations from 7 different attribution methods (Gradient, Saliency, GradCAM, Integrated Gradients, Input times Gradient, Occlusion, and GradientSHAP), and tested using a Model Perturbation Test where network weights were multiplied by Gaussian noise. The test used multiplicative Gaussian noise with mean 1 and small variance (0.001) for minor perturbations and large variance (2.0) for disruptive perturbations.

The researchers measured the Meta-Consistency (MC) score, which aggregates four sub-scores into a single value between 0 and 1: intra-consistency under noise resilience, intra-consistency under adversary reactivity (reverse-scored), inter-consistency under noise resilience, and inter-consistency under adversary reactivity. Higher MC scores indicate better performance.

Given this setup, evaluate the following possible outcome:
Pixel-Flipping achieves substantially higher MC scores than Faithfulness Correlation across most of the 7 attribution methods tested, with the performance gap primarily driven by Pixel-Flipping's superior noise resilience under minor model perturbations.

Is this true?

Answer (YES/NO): NO